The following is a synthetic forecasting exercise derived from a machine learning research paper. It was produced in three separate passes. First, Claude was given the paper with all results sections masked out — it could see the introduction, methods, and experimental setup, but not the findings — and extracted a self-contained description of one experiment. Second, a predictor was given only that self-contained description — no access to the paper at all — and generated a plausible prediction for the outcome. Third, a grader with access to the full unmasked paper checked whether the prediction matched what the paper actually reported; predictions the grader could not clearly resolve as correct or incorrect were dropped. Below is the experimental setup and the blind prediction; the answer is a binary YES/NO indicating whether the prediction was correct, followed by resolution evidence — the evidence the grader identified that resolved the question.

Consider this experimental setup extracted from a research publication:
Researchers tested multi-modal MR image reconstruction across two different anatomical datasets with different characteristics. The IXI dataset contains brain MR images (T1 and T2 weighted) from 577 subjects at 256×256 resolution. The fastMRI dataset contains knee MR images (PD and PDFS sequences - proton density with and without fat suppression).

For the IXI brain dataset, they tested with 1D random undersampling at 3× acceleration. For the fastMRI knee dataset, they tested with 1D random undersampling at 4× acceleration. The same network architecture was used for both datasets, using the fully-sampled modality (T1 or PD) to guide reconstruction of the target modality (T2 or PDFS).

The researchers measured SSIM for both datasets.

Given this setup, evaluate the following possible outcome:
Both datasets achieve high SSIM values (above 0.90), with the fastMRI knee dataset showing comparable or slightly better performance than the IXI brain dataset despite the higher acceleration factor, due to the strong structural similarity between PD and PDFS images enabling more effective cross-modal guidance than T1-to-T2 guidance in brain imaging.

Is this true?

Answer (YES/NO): NO